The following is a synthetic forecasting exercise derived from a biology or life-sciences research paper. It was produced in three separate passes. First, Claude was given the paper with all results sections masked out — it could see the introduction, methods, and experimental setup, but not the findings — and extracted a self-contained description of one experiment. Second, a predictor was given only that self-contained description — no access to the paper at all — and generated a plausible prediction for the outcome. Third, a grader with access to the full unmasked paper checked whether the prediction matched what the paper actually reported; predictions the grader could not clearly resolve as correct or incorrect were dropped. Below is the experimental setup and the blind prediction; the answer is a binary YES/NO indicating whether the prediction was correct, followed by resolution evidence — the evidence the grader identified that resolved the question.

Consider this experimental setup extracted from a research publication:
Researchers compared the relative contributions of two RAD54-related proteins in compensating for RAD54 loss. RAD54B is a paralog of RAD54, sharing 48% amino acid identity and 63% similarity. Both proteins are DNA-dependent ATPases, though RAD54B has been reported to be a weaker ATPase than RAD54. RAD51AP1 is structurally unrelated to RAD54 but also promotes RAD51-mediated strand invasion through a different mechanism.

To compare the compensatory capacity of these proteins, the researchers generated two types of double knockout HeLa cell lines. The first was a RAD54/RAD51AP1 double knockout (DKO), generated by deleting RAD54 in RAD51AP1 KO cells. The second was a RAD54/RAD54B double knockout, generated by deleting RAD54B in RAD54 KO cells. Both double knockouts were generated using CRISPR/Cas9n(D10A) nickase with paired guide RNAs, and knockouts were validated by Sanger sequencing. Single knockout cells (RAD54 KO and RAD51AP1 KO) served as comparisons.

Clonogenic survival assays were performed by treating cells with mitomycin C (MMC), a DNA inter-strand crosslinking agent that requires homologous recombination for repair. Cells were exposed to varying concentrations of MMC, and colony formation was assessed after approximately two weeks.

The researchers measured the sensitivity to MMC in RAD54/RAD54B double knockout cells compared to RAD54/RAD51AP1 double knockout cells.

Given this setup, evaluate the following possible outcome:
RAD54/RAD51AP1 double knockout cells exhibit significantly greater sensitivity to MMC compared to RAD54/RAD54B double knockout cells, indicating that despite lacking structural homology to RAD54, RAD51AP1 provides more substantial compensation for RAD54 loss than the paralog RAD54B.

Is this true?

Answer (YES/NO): YES